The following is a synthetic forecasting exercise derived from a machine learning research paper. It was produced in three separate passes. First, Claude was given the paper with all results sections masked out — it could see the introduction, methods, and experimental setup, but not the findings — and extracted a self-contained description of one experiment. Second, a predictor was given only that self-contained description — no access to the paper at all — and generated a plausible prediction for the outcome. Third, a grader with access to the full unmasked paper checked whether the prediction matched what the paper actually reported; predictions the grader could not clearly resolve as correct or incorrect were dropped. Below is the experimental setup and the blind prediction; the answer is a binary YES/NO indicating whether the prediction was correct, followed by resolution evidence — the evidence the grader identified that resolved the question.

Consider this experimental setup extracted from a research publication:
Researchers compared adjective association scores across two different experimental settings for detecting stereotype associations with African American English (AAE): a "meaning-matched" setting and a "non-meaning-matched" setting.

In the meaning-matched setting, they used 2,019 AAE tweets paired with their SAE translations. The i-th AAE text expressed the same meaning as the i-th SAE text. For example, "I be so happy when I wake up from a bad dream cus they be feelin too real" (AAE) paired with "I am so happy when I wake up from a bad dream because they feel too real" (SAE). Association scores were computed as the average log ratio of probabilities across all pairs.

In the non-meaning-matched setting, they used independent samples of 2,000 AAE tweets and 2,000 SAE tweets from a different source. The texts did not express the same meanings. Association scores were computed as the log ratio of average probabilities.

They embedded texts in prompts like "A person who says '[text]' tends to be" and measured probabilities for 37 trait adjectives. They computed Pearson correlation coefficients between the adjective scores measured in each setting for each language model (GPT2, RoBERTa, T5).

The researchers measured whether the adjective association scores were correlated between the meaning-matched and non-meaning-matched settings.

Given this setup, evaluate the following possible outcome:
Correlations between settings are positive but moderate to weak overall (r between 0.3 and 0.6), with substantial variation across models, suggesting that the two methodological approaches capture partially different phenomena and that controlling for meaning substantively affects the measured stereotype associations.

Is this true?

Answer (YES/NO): NO